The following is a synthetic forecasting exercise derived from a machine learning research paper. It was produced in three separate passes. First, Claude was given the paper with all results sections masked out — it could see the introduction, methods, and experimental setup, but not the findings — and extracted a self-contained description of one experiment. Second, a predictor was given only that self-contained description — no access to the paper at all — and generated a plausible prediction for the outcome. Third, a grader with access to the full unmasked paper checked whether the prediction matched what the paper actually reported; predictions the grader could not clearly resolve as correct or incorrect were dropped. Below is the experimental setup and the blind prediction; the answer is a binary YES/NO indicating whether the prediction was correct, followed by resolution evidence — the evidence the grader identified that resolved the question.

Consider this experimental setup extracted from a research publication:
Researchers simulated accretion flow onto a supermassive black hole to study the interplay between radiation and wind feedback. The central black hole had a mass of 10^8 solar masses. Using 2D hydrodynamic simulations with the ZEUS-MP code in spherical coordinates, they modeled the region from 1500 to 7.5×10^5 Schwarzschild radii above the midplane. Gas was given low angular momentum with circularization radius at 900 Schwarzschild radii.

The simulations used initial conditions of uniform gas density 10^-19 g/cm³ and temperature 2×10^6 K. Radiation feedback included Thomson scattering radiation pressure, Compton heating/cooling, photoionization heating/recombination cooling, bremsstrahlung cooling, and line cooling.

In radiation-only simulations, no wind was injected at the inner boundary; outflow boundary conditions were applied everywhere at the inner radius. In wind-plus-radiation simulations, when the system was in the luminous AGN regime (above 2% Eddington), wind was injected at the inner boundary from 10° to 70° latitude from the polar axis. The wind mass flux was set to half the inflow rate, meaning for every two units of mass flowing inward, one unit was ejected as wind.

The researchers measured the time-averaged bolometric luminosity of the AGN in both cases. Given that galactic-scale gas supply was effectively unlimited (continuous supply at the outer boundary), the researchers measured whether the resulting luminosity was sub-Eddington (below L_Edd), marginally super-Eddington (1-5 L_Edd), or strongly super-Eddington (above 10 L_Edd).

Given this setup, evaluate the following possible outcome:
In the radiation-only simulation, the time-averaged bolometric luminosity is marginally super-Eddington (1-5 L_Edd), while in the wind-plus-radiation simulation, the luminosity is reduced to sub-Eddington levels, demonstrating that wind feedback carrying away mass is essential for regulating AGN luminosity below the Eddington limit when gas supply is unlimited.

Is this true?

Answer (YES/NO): NO